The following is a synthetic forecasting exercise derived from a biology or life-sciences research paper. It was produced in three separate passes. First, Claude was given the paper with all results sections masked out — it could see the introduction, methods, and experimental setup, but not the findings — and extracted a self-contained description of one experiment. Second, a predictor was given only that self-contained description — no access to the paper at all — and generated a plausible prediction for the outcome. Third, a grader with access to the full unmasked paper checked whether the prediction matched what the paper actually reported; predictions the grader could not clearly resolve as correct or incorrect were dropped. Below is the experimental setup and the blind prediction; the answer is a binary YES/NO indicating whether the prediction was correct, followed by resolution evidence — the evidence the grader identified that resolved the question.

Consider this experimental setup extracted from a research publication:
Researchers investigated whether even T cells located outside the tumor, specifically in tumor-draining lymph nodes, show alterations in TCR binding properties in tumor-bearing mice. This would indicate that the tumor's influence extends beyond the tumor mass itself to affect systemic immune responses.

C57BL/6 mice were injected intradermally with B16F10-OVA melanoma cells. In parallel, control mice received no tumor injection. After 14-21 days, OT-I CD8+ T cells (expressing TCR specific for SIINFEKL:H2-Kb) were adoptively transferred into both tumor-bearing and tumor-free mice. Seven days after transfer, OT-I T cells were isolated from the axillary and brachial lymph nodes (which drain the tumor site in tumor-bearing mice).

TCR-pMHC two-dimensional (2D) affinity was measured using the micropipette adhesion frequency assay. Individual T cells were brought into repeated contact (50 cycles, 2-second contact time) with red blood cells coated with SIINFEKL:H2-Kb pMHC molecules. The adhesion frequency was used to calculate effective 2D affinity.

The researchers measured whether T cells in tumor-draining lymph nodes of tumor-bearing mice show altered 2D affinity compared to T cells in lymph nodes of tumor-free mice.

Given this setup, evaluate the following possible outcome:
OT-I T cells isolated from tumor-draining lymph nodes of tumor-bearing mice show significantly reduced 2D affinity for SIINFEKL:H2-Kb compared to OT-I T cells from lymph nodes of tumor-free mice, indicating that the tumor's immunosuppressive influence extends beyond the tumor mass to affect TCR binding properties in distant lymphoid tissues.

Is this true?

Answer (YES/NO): YES